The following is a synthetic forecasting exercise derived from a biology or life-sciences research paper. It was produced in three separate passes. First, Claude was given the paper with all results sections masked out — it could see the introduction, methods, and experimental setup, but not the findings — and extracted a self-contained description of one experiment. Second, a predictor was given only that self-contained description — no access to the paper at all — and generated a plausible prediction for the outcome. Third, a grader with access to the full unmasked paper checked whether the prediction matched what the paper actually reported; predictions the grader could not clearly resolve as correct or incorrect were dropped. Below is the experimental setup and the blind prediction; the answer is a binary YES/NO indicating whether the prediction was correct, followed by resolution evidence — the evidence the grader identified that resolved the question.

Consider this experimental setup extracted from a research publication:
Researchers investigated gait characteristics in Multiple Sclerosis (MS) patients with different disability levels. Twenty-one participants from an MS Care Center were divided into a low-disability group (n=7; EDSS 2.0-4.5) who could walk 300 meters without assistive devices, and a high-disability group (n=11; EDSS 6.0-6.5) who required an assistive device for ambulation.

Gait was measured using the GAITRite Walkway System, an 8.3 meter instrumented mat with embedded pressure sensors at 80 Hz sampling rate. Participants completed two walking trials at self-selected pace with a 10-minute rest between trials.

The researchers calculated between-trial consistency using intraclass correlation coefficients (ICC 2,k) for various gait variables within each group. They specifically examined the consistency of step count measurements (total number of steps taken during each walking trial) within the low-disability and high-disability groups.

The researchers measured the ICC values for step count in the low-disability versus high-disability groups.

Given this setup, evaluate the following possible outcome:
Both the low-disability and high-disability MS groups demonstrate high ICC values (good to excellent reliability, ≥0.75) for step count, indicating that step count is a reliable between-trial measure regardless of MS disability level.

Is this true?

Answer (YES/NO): NO